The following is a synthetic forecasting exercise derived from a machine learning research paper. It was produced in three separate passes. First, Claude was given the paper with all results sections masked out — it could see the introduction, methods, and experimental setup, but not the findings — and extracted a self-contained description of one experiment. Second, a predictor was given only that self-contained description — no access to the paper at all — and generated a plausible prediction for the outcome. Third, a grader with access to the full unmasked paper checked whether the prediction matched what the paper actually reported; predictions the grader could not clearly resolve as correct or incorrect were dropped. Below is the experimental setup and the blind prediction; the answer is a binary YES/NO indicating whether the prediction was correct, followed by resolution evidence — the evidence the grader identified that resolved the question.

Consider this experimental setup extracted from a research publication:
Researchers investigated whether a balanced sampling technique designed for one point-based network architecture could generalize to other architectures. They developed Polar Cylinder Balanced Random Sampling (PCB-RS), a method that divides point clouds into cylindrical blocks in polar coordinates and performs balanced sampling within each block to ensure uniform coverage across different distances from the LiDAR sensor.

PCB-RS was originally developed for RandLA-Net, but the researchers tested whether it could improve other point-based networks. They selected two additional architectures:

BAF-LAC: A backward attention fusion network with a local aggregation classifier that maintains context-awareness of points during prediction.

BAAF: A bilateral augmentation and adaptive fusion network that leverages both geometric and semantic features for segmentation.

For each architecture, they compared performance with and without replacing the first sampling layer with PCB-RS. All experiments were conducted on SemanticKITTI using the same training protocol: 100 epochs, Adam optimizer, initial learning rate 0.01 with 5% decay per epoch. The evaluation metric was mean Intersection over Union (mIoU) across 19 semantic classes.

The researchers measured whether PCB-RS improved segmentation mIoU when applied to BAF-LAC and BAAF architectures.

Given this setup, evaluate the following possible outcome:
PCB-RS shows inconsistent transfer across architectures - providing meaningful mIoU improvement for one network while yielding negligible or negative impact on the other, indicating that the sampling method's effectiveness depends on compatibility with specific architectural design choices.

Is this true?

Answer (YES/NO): NO